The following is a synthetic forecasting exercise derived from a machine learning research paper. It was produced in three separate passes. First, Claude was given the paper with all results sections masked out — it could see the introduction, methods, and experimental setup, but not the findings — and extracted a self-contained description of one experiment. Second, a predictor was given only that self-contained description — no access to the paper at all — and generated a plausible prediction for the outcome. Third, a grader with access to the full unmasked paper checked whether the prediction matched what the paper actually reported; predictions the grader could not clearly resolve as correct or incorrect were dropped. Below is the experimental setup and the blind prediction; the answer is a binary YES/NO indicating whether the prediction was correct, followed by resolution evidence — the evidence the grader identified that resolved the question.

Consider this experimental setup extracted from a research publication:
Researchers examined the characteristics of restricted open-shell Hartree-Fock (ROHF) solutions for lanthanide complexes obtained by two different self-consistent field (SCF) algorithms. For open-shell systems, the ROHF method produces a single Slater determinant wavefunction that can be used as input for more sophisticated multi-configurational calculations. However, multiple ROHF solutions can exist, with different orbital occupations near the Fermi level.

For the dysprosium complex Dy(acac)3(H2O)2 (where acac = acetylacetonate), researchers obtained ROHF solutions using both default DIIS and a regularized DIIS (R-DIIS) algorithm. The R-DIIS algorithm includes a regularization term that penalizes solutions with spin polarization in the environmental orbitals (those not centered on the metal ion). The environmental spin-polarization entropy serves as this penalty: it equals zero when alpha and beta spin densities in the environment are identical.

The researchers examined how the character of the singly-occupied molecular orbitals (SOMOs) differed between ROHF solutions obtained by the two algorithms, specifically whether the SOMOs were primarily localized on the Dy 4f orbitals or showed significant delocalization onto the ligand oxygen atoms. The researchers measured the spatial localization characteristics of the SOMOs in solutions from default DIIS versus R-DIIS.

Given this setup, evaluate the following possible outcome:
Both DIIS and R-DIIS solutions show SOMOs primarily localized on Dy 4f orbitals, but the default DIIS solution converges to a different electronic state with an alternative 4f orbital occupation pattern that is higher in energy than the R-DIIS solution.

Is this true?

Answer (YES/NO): NO